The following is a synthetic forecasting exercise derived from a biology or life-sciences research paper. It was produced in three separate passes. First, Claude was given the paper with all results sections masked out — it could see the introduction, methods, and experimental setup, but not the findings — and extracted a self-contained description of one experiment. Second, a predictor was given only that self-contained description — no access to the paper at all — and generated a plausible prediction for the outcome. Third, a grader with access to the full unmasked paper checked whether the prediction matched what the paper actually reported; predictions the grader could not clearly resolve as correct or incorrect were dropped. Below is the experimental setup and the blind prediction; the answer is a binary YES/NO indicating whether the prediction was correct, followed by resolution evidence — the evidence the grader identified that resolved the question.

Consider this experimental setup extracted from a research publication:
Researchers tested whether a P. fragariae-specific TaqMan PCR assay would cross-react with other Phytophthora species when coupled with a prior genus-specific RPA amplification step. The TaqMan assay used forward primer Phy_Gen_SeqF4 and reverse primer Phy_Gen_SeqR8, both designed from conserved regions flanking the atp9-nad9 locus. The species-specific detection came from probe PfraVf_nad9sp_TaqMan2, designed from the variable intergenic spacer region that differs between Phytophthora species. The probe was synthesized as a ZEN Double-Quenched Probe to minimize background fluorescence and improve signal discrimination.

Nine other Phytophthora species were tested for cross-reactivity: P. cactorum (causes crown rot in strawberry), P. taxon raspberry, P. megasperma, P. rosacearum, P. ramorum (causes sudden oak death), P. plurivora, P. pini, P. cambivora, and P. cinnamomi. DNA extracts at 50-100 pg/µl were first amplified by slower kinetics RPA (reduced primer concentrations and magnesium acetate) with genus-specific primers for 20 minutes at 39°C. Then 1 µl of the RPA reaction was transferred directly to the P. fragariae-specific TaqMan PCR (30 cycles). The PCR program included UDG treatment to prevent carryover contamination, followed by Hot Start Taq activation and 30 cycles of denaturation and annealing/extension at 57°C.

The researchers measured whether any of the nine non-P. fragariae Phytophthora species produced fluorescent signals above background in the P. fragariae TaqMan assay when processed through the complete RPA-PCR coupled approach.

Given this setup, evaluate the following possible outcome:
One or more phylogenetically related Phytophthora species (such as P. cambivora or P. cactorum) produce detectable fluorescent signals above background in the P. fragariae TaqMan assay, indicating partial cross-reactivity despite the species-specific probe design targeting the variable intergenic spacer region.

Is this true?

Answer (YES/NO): NO